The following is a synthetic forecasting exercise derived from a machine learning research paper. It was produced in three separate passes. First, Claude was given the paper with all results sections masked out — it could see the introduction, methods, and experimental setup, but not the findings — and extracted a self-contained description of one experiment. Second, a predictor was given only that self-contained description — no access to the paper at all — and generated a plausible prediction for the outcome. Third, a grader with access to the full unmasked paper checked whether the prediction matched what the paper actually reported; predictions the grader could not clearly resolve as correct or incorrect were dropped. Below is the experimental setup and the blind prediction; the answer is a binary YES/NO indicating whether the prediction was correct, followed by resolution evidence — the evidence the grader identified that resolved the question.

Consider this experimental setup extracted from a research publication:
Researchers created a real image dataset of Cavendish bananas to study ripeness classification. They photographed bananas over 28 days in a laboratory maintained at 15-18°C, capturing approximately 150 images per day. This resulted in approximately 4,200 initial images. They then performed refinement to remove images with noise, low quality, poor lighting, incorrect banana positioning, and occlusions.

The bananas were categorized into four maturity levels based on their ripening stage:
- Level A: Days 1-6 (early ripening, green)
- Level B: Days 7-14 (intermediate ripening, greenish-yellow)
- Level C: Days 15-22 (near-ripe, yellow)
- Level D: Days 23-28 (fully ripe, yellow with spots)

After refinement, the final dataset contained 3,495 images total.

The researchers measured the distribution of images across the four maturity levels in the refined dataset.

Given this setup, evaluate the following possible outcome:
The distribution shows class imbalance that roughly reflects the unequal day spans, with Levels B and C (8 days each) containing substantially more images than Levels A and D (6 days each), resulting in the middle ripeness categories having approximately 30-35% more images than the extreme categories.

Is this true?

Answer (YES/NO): NO